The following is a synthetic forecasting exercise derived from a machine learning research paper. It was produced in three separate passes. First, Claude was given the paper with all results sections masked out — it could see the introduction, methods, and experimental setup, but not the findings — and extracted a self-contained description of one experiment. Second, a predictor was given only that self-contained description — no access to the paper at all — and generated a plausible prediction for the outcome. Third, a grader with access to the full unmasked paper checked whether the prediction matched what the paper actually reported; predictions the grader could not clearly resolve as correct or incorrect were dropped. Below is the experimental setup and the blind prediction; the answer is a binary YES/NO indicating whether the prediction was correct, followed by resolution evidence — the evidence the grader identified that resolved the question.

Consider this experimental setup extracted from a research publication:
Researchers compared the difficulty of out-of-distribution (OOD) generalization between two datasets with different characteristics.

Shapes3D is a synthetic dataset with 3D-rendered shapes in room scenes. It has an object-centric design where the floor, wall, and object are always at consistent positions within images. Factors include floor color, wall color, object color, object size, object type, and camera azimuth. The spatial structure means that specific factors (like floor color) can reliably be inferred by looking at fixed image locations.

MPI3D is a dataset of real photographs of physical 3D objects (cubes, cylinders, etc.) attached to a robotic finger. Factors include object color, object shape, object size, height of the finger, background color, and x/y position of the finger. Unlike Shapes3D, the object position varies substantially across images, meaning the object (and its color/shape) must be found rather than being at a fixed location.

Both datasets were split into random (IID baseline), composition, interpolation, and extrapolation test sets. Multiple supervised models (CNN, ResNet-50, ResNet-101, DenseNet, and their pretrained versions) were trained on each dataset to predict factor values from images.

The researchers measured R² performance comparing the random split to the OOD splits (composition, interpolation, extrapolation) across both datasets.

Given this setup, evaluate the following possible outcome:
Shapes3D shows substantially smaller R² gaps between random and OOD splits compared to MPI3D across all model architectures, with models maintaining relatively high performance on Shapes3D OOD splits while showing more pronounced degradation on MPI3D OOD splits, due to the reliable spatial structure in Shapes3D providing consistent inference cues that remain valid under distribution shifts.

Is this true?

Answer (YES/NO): YES